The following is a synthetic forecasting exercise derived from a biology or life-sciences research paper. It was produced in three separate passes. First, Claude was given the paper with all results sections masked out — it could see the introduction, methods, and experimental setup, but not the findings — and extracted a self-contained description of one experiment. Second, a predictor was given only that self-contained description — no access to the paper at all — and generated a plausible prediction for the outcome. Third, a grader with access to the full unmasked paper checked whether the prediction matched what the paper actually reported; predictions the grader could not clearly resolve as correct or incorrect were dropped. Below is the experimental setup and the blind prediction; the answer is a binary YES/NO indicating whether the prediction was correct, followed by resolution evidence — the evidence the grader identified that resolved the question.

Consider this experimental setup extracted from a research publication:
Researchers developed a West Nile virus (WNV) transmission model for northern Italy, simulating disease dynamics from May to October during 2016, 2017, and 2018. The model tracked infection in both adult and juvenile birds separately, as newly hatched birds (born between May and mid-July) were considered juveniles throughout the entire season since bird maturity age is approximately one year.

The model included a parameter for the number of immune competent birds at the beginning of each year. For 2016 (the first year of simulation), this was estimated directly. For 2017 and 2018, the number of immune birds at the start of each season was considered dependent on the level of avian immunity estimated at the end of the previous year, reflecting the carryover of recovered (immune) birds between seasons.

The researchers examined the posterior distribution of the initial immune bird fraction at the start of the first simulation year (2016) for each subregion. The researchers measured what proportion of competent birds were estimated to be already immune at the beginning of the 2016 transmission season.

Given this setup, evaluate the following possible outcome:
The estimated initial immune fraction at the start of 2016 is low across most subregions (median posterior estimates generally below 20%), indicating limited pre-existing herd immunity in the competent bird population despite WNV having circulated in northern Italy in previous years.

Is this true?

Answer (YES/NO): NO